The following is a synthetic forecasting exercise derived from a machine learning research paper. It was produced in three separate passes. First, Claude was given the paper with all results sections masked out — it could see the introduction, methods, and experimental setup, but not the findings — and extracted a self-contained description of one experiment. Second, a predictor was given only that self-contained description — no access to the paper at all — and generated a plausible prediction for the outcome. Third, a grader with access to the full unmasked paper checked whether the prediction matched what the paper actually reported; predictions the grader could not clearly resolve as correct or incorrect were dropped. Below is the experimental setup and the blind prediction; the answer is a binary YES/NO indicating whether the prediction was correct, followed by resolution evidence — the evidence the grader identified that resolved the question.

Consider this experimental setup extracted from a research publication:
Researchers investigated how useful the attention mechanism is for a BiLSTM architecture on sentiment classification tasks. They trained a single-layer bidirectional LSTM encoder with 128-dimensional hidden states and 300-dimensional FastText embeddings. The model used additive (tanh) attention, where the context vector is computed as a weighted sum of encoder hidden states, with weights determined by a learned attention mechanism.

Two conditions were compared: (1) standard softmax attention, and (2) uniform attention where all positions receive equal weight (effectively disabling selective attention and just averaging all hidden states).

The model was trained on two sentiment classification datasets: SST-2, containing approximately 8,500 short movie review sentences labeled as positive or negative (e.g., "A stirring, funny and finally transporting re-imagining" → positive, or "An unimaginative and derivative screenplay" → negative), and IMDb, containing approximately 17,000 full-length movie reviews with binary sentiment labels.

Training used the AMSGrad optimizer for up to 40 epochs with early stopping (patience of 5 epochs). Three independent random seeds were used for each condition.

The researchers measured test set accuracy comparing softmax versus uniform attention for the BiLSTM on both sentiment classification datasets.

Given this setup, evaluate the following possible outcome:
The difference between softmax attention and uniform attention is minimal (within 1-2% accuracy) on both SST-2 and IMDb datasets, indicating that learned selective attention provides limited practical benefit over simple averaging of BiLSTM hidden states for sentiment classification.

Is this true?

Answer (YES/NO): YES